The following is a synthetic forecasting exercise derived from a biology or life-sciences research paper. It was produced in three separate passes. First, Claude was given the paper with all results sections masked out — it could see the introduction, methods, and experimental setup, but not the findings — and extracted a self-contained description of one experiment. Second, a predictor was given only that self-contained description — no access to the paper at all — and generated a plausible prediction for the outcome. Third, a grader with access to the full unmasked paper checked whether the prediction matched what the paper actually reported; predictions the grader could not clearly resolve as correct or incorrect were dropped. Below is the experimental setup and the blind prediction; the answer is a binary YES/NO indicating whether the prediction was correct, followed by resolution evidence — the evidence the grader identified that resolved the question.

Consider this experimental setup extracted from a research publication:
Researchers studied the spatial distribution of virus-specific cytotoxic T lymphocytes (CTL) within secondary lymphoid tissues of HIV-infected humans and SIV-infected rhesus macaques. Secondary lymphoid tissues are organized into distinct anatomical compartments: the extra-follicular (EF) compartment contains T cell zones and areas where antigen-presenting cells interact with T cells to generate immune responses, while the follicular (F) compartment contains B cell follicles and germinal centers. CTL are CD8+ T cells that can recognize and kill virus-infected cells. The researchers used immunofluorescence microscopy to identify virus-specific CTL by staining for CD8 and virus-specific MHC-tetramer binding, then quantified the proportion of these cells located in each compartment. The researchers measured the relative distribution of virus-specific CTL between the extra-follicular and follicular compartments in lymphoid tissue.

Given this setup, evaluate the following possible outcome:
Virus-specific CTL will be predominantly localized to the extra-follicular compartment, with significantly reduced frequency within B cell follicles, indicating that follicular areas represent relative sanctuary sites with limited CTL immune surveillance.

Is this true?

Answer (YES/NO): YES